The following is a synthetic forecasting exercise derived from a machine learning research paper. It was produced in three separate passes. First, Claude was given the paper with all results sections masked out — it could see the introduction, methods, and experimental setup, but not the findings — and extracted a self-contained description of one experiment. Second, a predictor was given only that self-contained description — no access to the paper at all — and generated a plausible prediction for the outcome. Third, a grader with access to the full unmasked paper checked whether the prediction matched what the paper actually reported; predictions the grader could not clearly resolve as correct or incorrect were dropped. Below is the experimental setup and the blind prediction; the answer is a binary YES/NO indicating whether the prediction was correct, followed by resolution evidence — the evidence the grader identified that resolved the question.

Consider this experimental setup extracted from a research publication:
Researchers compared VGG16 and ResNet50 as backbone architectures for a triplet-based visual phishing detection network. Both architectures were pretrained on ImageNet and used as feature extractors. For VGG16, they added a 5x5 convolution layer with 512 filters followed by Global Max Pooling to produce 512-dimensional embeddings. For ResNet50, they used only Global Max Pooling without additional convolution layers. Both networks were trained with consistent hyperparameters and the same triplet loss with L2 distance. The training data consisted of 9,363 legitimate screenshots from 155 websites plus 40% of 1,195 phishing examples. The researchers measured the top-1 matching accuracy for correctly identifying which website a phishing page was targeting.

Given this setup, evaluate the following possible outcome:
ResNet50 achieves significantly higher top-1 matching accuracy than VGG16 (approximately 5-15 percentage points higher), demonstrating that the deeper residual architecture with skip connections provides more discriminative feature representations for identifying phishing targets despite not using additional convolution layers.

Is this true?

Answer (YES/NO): NO